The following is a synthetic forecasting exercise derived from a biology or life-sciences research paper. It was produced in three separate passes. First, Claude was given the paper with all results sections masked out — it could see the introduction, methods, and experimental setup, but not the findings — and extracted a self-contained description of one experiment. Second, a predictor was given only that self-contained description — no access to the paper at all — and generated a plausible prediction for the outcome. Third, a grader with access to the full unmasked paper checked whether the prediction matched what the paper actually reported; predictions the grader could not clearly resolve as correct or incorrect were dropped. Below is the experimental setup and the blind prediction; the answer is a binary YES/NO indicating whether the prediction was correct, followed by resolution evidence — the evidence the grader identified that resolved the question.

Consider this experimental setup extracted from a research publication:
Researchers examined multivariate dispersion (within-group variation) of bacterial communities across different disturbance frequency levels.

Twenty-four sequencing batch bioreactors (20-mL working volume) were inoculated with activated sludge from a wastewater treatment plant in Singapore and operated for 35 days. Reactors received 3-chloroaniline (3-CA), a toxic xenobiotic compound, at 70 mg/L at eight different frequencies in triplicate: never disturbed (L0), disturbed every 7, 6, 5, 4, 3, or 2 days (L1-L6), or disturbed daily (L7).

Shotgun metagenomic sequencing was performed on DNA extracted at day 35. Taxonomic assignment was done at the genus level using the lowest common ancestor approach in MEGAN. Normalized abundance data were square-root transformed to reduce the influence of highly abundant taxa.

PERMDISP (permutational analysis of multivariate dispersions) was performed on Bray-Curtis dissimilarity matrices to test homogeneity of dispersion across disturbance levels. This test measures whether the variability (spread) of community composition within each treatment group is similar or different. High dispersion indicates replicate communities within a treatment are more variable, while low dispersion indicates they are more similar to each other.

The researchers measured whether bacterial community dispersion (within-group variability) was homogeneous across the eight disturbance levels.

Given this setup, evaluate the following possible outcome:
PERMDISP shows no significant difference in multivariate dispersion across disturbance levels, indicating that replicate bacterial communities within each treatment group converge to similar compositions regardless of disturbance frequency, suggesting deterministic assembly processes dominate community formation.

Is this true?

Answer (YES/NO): NO